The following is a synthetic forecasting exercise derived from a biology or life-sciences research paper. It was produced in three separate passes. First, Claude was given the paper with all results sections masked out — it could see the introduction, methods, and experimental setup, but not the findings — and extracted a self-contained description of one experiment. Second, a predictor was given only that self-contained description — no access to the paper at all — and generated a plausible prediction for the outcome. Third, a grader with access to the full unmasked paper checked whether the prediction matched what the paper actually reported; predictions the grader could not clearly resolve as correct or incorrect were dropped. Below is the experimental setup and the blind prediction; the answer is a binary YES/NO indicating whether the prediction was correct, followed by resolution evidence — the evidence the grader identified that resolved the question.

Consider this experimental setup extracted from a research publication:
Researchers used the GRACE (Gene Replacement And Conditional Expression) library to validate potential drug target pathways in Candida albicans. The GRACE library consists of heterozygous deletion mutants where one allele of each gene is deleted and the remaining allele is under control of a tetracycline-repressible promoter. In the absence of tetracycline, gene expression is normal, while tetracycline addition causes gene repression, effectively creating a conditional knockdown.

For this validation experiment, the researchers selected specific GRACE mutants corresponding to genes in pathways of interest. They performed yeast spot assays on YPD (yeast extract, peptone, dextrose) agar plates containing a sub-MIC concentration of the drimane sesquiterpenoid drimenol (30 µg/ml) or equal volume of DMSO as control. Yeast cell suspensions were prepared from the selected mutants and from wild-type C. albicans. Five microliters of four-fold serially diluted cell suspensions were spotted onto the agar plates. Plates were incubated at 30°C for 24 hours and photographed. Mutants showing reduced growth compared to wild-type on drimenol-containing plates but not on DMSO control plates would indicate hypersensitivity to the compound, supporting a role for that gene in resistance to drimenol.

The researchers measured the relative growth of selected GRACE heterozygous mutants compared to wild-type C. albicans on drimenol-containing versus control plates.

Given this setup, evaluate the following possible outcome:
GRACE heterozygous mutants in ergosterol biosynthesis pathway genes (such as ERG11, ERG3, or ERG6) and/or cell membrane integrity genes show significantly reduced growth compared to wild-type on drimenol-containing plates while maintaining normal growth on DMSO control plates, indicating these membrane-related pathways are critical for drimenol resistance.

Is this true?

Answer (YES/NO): NO